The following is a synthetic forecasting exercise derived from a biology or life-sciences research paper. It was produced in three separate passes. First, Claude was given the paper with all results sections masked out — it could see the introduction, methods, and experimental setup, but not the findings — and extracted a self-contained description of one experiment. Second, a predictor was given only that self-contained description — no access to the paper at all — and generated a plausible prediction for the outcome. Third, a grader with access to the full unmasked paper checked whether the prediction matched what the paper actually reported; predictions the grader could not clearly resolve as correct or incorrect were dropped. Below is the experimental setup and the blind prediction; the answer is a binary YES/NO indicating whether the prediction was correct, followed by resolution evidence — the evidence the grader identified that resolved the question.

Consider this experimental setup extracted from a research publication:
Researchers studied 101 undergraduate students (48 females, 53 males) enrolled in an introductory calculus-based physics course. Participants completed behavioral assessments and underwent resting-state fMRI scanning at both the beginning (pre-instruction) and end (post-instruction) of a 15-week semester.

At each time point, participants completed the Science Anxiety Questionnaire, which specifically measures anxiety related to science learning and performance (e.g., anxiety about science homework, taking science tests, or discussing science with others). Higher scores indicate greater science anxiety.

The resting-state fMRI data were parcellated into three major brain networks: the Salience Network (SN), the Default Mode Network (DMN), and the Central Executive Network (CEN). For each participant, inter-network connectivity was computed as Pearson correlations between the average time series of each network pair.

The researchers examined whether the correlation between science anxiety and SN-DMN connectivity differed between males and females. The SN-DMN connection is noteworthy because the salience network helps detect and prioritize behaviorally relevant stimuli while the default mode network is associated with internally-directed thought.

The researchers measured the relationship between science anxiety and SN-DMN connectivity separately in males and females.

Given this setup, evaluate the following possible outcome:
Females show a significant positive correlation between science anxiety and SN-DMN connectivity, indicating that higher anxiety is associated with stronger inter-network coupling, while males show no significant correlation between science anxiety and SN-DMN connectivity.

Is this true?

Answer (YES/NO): NO